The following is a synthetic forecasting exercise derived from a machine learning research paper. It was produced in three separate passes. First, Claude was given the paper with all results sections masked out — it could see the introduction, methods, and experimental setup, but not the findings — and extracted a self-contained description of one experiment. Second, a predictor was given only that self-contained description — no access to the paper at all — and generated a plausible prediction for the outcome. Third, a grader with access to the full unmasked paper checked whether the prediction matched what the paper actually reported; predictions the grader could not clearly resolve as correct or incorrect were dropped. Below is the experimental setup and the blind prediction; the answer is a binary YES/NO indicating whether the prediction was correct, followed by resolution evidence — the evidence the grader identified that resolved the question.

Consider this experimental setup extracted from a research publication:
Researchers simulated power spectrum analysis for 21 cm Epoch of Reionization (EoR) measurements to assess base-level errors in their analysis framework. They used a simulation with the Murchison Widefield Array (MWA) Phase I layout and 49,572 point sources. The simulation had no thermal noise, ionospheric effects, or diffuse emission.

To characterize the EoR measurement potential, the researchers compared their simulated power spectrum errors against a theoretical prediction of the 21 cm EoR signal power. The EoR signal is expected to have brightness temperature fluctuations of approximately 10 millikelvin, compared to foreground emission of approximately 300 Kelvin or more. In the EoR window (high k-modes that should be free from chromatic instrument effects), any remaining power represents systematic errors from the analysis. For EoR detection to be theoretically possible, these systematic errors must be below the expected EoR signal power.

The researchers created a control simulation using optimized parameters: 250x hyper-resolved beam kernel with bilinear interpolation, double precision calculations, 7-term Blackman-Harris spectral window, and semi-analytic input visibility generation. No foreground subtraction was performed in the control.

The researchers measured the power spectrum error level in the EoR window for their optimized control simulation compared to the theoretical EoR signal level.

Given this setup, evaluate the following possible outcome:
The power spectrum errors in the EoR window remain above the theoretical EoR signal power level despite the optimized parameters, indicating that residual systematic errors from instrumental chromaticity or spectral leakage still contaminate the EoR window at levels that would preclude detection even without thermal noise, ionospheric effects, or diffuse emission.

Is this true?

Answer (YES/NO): NO